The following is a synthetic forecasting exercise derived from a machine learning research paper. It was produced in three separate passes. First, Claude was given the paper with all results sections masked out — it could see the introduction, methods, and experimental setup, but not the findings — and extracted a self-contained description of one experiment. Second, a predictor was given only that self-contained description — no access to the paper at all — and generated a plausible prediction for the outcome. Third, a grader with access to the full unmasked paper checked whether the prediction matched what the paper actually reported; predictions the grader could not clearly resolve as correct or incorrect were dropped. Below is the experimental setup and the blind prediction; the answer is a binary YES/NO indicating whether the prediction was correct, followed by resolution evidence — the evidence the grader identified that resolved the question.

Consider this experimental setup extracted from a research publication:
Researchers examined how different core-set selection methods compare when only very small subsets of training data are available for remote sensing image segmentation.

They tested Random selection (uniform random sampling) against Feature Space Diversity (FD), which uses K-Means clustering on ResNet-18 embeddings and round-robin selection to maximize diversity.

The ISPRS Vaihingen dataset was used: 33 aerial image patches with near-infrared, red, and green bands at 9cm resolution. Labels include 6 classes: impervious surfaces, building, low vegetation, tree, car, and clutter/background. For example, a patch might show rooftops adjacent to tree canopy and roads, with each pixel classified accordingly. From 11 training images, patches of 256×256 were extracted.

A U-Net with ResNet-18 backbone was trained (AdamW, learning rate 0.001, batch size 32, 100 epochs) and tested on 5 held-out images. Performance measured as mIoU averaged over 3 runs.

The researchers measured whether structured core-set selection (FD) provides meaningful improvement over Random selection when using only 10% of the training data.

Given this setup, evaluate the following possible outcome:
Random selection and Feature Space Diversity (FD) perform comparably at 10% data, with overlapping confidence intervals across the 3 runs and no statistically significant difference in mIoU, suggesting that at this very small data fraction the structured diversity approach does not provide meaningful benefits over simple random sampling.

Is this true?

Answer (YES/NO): NO